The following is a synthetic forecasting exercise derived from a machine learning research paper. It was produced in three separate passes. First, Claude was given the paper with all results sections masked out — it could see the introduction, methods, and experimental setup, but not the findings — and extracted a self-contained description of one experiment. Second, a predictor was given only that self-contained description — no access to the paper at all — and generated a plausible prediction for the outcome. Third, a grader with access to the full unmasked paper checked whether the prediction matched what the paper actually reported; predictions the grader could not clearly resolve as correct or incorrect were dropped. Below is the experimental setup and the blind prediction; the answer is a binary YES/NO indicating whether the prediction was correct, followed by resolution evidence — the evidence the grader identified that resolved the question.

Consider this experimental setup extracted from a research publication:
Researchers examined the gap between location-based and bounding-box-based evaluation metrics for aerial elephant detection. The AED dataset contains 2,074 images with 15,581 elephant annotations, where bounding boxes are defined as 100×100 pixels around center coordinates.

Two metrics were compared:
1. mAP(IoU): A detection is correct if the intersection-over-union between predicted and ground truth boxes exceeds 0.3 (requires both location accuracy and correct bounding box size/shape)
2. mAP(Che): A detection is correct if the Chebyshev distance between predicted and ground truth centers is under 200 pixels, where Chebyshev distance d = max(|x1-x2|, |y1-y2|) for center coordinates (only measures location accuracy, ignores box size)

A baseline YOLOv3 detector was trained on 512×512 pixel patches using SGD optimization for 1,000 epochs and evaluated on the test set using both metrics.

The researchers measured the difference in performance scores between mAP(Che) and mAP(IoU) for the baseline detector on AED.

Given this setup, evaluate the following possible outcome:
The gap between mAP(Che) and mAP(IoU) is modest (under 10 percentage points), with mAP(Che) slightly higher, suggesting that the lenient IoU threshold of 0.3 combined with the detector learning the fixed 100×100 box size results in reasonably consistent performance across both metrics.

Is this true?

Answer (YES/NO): NO